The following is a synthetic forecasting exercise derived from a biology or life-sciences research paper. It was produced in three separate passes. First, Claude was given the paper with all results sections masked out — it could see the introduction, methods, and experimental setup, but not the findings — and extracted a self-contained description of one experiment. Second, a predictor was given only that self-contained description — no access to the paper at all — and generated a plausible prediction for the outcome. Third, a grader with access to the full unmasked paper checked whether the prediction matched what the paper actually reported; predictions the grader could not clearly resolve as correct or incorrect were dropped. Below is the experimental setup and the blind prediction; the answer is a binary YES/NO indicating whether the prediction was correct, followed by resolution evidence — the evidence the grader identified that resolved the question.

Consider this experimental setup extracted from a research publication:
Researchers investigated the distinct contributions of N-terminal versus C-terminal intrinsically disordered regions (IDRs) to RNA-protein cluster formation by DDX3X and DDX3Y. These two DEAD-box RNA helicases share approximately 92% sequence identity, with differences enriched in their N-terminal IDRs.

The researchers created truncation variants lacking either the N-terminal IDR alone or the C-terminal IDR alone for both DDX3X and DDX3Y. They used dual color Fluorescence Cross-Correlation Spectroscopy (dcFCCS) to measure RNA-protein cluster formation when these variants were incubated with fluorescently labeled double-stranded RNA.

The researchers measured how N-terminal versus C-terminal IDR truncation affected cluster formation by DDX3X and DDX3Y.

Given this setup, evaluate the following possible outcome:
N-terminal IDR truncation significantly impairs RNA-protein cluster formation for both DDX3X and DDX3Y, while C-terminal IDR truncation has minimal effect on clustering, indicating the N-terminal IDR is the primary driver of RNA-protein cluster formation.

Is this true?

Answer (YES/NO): NO